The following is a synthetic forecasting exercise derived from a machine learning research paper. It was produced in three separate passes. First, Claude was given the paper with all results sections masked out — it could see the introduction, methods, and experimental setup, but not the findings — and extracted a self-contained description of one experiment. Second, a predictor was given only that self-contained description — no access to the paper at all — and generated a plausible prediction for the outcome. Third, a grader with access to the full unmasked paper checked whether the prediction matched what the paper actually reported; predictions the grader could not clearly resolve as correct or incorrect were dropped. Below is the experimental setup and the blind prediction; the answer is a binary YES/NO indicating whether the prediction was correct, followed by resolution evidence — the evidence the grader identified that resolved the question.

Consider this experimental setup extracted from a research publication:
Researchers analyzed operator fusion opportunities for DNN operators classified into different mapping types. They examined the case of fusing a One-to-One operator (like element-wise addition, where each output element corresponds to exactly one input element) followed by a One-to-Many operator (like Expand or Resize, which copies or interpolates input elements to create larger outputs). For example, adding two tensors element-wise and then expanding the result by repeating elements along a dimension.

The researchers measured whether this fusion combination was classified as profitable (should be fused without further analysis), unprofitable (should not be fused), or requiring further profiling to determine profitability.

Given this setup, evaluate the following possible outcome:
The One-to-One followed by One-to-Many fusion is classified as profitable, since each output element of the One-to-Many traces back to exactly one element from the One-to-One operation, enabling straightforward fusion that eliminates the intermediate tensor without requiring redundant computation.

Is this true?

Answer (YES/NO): YES